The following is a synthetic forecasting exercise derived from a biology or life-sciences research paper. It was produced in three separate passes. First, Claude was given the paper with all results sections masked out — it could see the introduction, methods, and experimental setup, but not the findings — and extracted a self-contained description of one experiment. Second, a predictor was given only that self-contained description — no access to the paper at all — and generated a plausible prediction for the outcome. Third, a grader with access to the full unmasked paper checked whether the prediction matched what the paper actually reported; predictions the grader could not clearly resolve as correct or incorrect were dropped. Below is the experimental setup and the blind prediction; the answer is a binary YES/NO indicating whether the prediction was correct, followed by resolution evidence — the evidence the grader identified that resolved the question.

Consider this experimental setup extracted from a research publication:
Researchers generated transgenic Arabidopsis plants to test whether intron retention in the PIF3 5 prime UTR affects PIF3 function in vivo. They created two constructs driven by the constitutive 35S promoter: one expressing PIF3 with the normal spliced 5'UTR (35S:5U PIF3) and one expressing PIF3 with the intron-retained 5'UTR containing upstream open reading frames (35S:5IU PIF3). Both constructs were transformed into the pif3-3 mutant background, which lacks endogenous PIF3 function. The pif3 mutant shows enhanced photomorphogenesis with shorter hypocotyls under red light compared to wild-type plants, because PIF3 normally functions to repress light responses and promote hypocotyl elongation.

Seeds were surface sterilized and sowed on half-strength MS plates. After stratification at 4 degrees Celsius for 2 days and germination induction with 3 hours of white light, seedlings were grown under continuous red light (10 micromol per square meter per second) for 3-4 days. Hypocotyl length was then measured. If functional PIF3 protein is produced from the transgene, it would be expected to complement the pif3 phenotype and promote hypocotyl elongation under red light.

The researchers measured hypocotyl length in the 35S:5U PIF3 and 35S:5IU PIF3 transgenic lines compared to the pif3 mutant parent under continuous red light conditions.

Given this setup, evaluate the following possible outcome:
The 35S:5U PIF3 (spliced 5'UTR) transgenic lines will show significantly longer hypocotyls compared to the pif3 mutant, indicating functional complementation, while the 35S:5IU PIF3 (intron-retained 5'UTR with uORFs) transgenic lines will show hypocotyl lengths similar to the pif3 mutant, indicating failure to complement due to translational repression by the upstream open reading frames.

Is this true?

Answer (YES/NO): YES